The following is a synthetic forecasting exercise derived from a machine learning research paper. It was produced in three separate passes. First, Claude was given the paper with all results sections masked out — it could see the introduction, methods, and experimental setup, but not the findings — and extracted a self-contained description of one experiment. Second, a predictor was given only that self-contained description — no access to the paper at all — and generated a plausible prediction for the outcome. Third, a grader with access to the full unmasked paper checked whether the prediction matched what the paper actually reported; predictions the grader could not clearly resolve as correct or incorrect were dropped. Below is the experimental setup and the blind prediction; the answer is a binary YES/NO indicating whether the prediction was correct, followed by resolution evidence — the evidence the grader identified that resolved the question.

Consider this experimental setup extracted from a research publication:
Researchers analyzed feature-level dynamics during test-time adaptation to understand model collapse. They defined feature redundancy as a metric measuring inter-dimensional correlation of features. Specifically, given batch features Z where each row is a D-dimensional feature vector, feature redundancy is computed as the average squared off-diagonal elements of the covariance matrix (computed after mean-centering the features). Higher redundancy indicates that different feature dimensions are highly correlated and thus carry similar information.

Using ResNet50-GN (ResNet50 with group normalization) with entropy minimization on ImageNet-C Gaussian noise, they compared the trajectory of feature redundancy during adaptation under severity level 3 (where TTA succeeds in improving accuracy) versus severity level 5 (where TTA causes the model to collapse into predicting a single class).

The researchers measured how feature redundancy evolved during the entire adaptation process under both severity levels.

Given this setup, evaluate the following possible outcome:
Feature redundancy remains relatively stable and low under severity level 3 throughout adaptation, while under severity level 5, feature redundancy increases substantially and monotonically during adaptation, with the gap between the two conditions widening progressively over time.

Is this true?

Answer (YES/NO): NO